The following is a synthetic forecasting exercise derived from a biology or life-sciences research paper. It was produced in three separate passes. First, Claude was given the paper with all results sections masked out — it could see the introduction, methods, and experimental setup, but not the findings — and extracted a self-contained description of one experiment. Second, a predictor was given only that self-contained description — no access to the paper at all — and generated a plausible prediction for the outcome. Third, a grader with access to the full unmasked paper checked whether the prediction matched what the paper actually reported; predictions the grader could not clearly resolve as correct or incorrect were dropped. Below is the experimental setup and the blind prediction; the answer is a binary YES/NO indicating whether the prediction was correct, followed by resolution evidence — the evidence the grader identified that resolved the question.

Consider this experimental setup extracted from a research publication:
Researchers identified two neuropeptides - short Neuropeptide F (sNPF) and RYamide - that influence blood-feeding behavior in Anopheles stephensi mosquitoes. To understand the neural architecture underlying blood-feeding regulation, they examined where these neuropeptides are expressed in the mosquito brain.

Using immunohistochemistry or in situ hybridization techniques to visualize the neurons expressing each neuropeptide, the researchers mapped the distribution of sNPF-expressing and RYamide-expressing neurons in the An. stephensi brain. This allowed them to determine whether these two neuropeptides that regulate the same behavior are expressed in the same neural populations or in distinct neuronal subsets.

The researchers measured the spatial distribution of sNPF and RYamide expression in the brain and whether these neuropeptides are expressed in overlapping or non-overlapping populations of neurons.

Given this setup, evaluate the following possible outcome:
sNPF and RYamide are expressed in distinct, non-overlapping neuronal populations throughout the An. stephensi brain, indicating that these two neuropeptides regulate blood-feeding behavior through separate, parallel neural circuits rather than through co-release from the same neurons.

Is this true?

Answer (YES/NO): YES